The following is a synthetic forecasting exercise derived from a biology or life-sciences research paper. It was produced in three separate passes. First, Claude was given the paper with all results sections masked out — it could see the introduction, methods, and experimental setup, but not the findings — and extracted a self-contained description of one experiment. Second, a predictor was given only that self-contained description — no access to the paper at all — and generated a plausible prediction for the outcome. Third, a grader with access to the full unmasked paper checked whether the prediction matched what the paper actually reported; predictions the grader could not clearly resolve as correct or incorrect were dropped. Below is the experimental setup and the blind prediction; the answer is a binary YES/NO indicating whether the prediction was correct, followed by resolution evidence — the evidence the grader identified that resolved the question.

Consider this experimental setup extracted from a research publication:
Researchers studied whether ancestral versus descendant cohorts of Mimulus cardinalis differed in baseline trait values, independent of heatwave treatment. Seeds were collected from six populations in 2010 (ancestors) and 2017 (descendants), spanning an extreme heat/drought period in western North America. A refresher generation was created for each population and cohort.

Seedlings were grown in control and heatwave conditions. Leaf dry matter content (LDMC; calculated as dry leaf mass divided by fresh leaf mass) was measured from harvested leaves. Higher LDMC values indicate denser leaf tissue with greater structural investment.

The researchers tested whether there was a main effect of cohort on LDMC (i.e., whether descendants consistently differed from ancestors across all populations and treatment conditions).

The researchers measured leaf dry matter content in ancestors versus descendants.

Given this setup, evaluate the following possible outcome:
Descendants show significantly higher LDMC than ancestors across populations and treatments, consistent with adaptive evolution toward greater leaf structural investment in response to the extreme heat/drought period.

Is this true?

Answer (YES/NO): NO